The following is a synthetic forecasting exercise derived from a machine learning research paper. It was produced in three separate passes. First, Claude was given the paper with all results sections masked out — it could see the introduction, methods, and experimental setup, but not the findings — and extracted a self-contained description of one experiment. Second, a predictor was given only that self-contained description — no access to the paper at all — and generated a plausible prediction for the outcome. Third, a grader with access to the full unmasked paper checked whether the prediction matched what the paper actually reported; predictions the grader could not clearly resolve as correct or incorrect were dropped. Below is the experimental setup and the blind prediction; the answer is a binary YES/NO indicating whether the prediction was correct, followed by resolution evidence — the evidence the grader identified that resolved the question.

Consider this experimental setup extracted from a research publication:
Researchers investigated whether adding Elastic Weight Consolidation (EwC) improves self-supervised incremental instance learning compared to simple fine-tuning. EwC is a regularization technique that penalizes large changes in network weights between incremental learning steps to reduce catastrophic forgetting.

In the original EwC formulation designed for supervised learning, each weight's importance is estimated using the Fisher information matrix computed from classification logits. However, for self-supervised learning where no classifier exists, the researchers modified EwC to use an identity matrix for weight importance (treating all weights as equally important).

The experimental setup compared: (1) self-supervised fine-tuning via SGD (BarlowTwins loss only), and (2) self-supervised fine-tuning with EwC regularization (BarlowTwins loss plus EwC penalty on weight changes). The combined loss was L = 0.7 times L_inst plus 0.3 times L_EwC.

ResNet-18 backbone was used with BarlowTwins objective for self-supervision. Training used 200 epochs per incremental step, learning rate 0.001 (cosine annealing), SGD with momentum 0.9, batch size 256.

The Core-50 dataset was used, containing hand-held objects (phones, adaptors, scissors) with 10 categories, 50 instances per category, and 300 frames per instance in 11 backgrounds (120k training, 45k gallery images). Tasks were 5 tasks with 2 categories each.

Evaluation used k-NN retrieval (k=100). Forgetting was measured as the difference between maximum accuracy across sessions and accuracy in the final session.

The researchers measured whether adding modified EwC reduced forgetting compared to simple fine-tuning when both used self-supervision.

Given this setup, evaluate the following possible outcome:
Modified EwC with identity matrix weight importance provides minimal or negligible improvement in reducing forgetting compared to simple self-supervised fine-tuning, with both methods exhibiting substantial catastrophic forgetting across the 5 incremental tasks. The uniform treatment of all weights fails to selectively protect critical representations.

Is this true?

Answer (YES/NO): NO